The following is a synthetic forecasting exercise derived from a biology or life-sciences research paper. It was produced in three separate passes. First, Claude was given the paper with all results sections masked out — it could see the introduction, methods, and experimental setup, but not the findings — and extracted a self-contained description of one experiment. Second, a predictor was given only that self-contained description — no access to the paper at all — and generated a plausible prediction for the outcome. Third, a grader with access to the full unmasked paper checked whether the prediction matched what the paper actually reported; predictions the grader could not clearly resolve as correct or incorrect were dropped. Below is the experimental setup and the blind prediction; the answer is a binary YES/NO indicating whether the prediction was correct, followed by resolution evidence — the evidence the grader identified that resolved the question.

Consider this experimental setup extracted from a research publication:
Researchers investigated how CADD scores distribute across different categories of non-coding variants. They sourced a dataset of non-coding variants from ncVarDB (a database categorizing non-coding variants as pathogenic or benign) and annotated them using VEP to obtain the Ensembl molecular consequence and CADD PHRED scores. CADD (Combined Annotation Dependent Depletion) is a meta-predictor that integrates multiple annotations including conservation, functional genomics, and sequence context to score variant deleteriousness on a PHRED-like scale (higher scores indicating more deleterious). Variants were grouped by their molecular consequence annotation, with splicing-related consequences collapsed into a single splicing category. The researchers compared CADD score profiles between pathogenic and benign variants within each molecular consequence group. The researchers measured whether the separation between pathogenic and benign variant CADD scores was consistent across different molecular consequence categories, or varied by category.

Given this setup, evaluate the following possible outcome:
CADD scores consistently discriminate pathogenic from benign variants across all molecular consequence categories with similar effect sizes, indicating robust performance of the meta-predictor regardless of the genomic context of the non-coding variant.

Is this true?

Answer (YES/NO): NO